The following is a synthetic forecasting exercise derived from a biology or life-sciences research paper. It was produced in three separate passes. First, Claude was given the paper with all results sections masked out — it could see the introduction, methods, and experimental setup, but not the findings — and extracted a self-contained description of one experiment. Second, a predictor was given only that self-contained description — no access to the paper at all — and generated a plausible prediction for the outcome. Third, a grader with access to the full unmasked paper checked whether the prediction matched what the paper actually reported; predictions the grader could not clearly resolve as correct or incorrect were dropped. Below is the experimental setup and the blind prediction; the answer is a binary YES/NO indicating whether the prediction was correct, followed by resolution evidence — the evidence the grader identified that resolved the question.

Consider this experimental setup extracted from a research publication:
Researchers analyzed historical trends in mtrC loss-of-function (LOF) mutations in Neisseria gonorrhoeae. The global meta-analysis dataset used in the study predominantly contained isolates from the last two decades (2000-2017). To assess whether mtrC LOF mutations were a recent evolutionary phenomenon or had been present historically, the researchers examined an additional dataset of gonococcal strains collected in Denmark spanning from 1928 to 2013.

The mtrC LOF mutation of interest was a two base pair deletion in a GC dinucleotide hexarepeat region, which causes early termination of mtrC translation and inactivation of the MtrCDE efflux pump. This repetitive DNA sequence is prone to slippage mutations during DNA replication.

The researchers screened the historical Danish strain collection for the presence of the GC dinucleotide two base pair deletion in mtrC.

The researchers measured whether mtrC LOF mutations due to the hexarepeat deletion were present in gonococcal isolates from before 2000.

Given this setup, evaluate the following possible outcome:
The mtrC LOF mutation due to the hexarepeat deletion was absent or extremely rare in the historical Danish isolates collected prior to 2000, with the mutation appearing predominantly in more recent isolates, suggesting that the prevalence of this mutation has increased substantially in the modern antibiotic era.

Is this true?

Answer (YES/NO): NO